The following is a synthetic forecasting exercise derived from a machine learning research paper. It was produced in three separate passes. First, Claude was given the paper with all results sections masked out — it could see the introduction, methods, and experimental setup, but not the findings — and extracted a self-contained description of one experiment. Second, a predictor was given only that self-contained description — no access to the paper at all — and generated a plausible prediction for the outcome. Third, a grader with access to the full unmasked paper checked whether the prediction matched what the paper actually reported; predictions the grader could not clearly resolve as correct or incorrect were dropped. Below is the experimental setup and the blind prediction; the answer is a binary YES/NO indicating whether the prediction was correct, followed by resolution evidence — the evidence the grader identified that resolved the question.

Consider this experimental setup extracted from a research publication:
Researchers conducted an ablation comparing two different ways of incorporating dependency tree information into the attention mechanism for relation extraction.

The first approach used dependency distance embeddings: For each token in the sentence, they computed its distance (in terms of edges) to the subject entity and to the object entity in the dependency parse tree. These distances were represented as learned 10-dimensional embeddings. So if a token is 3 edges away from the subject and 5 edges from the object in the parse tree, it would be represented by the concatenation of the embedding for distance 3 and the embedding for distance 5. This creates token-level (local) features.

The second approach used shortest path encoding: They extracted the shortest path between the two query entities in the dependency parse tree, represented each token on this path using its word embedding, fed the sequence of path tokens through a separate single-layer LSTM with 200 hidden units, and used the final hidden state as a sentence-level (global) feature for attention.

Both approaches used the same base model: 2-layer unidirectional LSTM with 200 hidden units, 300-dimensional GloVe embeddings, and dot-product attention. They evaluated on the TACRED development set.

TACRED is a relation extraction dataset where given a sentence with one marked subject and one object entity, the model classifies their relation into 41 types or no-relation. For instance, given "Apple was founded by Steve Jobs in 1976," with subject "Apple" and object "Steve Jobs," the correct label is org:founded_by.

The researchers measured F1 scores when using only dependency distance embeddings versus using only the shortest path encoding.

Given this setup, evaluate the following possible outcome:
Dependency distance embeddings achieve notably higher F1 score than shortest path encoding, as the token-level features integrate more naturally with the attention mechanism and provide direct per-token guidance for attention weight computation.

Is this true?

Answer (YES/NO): NO